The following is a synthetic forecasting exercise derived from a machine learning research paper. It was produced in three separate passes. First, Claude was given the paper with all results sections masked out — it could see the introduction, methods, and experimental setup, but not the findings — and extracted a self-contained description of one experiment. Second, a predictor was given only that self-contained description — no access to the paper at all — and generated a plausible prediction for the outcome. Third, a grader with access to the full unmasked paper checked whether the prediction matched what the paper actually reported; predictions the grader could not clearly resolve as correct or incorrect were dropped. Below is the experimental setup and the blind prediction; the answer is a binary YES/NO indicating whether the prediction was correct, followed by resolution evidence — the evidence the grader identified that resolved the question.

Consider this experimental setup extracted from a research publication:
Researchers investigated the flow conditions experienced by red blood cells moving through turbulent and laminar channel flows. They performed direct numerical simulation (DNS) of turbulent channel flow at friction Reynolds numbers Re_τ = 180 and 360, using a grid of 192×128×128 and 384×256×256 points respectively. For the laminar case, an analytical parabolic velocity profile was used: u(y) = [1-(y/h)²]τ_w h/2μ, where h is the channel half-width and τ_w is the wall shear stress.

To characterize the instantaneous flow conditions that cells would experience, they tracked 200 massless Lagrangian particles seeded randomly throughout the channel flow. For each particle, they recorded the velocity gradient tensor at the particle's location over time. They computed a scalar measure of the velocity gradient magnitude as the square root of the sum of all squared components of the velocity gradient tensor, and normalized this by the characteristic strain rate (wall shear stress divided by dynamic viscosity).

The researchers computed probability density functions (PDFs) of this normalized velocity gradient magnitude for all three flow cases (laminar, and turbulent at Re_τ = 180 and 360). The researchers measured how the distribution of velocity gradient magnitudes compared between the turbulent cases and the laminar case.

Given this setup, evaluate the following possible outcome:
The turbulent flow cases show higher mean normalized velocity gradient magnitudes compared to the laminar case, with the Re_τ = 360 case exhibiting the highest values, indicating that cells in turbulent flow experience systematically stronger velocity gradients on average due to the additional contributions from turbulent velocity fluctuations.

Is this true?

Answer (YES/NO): NO